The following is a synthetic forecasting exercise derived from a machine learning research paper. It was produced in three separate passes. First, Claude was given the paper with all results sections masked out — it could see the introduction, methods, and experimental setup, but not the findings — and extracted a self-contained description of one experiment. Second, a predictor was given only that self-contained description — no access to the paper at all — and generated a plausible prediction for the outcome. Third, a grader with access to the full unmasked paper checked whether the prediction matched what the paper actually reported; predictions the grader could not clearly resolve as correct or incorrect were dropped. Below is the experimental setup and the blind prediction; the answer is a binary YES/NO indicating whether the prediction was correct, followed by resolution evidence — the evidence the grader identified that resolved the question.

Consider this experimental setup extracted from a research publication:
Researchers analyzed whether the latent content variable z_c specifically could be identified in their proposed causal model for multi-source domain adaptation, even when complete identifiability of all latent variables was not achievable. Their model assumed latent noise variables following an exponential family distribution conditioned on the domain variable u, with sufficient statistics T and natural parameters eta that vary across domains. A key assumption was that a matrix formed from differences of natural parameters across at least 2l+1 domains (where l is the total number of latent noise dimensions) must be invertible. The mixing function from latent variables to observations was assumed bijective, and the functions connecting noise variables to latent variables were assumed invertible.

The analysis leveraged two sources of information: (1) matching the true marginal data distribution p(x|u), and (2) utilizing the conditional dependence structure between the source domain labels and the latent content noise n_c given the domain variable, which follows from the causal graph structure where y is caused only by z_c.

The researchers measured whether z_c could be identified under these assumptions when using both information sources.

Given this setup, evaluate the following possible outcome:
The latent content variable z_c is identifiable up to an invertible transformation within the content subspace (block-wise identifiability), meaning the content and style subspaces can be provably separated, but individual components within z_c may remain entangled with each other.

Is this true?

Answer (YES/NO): YES